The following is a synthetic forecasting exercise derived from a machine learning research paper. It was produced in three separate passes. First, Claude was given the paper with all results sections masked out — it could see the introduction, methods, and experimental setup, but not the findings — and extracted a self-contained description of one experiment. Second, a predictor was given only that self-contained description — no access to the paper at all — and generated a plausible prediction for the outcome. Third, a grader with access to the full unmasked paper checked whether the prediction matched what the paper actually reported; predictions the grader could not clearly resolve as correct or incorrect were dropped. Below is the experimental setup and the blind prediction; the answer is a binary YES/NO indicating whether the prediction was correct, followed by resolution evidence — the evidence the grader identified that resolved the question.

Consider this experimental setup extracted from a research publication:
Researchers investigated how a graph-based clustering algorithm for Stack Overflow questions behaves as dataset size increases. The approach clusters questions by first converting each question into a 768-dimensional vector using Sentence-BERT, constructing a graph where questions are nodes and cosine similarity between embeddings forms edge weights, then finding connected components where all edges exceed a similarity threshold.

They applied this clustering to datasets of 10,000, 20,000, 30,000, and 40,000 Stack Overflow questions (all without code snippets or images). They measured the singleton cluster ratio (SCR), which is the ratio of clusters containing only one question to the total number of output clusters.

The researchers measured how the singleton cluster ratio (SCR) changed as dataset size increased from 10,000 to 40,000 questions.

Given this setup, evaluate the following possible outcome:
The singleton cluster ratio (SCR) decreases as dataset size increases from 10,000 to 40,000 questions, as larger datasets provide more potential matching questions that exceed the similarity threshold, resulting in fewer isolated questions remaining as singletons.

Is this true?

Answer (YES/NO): YES